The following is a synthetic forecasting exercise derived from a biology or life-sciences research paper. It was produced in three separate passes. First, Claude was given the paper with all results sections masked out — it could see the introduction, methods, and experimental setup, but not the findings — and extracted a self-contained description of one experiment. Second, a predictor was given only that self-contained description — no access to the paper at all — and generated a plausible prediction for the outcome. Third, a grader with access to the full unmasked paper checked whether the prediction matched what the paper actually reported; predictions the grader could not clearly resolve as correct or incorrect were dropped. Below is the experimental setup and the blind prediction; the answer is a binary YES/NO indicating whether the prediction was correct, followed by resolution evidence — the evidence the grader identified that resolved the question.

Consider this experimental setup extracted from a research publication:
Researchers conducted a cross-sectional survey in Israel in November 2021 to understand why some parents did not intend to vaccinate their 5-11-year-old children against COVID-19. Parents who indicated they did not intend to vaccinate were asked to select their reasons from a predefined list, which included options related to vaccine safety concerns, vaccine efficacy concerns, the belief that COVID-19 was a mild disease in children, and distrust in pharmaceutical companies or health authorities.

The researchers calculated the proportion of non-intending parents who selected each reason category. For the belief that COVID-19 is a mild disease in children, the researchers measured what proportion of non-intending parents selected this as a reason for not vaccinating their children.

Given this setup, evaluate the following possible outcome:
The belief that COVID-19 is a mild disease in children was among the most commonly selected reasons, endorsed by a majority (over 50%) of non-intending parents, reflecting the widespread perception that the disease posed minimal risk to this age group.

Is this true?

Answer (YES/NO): YES